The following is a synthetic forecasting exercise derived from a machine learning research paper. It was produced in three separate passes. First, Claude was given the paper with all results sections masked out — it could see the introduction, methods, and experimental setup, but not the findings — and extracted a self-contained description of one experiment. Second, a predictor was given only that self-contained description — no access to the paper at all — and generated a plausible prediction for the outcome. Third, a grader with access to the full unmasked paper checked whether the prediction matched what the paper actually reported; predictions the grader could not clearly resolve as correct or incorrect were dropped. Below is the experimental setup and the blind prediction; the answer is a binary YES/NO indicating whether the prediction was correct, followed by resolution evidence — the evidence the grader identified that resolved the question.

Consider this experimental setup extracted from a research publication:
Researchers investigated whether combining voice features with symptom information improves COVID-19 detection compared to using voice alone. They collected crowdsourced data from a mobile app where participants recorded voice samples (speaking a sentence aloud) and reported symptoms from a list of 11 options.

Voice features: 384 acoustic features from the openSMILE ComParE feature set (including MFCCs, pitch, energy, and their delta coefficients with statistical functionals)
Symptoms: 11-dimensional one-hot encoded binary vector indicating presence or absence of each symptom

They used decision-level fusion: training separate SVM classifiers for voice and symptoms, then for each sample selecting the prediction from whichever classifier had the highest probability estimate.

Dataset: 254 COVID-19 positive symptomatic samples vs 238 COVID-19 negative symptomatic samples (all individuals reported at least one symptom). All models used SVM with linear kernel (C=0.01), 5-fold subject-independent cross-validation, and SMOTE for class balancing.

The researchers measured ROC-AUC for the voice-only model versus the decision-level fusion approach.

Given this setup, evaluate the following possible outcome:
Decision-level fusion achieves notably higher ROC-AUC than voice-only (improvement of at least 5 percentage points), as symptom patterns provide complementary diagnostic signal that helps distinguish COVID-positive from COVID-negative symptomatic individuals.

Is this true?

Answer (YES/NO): NO